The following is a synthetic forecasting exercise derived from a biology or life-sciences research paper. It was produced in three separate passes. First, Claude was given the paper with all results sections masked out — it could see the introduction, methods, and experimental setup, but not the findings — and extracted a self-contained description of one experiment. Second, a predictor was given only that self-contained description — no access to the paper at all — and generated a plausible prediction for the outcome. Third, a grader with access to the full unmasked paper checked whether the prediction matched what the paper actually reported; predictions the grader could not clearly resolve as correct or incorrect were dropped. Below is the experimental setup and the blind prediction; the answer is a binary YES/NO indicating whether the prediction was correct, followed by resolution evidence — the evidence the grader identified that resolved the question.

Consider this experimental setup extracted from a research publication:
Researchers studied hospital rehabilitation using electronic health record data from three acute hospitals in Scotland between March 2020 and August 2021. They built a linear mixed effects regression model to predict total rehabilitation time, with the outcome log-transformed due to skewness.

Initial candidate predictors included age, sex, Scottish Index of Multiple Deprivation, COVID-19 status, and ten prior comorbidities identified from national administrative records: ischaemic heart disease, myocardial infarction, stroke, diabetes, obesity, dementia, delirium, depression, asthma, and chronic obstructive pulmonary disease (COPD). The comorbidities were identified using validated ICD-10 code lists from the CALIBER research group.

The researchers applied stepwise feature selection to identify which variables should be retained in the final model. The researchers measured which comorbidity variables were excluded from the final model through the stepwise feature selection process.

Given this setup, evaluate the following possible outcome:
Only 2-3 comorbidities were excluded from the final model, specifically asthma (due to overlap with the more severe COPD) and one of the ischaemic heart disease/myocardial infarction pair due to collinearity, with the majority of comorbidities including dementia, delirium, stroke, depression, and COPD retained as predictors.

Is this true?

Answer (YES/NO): NO